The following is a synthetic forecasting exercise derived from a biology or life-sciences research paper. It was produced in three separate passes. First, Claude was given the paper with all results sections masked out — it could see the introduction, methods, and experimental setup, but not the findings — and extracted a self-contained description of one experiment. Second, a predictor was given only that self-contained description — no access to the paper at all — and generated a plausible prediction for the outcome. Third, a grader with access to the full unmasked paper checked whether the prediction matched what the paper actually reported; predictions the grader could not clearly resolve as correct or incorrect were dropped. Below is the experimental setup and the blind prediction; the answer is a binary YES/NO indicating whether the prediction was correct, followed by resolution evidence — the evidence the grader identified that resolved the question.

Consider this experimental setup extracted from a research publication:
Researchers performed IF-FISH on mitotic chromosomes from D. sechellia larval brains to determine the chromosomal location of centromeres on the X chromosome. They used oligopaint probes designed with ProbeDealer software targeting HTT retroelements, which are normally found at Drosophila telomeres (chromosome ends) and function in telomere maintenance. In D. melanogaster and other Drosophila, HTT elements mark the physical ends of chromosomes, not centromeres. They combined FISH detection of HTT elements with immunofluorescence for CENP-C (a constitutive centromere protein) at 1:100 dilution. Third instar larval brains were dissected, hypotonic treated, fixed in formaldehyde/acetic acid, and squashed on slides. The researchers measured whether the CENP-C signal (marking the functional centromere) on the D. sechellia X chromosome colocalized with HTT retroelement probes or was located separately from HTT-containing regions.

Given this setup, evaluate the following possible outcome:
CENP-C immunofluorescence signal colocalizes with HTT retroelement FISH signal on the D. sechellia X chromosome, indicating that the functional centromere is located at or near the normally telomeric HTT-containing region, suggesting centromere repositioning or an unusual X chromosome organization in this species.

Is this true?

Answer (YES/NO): YES